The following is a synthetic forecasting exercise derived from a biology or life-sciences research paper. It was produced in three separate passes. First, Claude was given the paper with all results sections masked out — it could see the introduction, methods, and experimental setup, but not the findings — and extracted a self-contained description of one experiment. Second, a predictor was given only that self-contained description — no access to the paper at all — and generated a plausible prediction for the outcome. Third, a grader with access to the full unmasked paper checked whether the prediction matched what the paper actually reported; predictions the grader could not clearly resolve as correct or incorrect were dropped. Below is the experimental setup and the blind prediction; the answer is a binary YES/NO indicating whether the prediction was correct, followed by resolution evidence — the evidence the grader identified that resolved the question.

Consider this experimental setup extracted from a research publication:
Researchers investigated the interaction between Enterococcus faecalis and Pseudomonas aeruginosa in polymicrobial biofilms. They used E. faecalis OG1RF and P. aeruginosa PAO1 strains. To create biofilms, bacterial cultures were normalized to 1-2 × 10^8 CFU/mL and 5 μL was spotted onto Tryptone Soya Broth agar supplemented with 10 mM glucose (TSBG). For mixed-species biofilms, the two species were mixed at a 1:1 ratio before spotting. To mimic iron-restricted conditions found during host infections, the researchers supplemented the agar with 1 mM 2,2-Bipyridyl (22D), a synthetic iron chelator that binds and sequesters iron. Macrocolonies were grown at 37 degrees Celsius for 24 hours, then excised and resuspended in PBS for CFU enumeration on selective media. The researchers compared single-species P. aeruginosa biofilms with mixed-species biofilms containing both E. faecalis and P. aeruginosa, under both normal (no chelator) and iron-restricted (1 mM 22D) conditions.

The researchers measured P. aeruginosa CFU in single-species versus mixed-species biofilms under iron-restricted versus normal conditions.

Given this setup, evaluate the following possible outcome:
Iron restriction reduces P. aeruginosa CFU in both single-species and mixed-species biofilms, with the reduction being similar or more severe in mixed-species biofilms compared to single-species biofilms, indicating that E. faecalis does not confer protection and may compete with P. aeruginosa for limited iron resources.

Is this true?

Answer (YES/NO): YES